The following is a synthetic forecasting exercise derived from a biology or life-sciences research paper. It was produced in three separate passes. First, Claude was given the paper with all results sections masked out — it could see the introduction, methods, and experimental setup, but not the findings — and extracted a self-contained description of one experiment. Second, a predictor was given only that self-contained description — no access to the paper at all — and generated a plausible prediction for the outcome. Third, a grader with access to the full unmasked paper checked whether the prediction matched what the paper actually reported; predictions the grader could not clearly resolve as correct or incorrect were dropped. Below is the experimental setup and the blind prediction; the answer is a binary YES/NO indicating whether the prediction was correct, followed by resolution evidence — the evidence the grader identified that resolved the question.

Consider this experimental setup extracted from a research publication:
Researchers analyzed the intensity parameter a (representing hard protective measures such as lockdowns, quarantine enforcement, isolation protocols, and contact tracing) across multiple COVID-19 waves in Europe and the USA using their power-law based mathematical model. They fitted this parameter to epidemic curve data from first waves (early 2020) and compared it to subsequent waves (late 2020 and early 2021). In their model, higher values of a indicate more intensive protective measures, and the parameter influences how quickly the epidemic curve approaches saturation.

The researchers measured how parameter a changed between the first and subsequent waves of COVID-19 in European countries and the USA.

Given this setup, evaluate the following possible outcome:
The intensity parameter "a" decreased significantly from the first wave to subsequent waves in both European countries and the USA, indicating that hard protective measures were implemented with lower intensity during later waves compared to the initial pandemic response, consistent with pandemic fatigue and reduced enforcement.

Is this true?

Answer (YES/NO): YES